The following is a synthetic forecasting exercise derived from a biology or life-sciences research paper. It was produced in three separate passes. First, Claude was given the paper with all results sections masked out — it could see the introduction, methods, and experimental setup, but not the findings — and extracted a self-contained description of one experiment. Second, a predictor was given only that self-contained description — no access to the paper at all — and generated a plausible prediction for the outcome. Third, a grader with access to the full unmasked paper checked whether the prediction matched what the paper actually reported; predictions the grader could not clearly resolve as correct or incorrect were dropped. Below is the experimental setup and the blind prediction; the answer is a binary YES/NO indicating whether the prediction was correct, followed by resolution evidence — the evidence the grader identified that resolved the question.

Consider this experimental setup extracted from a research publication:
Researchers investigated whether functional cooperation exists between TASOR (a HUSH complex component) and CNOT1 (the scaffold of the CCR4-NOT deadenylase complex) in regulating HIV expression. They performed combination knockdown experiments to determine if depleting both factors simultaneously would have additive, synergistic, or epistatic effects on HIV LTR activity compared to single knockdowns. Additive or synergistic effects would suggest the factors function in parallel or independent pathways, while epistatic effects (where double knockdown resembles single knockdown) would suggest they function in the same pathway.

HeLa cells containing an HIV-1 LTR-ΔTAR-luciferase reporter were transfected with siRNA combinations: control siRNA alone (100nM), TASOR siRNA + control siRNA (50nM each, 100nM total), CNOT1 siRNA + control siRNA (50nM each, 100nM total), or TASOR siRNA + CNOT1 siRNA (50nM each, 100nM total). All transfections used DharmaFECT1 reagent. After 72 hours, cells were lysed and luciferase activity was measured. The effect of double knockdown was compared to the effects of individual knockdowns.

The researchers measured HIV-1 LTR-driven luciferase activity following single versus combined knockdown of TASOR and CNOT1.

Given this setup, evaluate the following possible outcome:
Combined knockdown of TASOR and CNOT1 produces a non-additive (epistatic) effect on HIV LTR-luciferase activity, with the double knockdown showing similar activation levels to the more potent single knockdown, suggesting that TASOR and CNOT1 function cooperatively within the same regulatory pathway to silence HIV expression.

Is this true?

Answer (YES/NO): NO